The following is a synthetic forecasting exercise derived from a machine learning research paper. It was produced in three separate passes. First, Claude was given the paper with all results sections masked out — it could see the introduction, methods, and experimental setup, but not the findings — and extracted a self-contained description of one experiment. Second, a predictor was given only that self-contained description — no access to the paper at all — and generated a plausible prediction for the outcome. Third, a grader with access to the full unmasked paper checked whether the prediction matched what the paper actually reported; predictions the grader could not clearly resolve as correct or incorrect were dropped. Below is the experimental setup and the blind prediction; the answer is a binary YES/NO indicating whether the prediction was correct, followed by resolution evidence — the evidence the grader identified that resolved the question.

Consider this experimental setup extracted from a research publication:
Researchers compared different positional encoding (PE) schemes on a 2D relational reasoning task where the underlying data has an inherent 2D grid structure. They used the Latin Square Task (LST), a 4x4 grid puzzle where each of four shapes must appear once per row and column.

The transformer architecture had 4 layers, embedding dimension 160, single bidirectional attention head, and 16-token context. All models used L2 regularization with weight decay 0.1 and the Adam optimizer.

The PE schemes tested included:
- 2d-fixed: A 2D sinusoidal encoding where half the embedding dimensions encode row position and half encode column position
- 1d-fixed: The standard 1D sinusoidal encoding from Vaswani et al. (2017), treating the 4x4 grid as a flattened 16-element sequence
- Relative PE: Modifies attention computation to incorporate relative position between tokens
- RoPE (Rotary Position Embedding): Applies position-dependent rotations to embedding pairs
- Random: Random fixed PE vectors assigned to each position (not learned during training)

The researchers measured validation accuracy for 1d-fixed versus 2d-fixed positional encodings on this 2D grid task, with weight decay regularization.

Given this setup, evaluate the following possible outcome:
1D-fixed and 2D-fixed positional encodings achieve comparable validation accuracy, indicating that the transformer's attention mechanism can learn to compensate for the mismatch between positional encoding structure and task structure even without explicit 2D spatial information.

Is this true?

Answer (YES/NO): NO